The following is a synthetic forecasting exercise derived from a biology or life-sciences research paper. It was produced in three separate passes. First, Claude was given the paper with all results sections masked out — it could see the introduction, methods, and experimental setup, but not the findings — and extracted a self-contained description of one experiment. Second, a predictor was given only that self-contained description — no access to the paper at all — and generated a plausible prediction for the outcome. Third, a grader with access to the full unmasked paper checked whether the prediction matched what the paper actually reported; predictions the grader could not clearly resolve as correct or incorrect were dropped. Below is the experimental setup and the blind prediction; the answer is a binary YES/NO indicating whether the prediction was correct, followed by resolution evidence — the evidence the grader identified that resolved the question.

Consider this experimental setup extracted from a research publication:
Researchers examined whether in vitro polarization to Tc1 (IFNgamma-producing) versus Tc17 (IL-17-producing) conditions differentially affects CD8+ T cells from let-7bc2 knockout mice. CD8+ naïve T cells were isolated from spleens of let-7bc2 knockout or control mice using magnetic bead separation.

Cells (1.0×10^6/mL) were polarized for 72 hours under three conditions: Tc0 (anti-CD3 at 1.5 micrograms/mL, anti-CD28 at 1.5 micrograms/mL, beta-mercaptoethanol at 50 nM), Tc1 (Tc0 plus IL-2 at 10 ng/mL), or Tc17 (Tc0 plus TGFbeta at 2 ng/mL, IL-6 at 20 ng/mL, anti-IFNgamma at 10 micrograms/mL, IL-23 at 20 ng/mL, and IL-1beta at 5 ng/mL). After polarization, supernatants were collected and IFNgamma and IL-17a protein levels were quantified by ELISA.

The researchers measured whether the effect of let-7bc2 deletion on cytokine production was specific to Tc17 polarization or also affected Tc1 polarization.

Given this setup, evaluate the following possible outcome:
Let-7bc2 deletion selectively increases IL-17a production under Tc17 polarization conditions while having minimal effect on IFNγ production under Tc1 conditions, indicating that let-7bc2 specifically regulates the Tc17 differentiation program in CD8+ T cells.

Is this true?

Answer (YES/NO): YES